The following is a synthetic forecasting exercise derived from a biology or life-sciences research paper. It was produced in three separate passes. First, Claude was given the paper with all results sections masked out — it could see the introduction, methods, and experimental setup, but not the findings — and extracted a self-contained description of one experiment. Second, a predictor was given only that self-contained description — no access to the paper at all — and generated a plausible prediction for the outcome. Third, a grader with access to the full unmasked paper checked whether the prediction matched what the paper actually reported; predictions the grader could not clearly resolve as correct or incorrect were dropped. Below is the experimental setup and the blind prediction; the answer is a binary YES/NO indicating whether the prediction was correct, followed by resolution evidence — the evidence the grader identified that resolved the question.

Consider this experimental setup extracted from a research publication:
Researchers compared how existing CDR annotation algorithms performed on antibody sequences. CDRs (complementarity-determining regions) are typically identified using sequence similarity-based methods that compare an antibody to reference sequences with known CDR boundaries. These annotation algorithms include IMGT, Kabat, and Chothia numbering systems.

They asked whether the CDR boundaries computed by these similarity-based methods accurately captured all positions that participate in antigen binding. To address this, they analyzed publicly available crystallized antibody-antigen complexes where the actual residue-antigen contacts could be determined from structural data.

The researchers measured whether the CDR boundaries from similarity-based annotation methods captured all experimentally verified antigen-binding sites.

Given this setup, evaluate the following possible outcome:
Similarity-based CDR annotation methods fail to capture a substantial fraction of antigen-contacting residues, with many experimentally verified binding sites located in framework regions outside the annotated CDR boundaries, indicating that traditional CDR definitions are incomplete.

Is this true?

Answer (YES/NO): YES